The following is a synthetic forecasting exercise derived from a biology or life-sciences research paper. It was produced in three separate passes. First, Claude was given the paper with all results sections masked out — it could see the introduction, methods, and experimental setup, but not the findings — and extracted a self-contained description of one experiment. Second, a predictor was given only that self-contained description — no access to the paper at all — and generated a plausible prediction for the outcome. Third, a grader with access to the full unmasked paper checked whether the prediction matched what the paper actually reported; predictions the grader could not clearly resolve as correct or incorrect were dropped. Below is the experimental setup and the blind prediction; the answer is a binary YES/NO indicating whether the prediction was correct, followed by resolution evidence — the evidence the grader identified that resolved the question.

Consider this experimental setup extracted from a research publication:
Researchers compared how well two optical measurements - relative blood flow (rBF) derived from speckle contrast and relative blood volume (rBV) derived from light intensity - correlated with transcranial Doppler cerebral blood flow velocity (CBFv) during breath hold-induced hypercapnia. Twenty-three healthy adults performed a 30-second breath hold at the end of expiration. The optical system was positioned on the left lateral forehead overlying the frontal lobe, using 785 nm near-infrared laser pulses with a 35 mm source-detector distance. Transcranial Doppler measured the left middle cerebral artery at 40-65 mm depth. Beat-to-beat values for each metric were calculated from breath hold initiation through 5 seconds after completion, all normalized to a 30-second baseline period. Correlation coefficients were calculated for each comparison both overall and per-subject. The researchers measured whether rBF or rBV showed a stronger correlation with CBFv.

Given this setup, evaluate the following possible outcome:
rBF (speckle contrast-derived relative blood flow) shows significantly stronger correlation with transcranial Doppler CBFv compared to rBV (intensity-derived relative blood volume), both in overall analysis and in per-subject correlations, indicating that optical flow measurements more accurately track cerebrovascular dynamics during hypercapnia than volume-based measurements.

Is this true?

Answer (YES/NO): NO